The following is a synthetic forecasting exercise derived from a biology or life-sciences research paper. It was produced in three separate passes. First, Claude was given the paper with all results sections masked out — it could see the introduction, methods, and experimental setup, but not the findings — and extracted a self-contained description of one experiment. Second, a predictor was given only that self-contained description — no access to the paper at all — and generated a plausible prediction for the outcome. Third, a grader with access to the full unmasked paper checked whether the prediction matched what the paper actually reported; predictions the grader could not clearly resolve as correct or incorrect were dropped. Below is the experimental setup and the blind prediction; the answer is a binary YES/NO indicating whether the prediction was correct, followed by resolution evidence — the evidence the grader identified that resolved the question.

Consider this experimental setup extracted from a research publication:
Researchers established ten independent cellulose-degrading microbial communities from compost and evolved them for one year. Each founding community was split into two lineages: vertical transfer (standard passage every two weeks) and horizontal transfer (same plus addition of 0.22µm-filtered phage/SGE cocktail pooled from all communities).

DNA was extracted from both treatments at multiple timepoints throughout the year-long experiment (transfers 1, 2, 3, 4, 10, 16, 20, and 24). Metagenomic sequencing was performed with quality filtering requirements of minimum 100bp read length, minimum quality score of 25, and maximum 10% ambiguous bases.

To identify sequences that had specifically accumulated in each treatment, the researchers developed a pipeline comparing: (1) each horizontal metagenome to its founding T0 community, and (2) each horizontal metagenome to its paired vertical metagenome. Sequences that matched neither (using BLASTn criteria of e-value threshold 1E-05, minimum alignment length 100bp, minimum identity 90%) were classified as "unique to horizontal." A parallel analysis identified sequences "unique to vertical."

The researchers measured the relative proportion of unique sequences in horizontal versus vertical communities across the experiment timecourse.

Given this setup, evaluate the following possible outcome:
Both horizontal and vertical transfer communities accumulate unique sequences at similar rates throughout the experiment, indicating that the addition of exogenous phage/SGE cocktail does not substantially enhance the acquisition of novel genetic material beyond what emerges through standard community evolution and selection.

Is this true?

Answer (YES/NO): NO